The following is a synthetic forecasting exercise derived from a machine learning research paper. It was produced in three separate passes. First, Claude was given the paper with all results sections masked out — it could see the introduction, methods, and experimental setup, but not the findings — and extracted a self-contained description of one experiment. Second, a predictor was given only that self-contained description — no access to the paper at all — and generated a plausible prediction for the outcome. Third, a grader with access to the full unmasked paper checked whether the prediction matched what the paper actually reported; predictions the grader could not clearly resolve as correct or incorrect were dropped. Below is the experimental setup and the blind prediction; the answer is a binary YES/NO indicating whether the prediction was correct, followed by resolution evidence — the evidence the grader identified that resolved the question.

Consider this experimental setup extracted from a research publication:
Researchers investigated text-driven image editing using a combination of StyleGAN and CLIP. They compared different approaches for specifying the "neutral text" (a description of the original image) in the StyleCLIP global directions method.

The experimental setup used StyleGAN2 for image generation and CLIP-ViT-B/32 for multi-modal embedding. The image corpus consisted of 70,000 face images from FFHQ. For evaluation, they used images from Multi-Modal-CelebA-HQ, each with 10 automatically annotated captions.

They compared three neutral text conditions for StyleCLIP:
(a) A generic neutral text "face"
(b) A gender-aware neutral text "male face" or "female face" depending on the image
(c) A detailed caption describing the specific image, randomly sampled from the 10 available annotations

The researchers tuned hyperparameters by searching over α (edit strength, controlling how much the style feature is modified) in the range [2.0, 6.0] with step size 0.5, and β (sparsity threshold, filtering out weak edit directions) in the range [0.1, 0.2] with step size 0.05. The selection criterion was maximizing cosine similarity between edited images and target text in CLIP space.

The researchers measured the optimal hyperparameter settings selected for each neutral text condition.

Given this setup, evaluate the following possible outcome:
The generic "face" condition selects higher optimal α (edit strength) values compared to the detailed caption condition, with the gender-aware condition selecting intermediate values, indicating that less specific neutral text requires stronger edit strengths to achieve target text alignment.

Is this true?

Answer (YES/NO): NO